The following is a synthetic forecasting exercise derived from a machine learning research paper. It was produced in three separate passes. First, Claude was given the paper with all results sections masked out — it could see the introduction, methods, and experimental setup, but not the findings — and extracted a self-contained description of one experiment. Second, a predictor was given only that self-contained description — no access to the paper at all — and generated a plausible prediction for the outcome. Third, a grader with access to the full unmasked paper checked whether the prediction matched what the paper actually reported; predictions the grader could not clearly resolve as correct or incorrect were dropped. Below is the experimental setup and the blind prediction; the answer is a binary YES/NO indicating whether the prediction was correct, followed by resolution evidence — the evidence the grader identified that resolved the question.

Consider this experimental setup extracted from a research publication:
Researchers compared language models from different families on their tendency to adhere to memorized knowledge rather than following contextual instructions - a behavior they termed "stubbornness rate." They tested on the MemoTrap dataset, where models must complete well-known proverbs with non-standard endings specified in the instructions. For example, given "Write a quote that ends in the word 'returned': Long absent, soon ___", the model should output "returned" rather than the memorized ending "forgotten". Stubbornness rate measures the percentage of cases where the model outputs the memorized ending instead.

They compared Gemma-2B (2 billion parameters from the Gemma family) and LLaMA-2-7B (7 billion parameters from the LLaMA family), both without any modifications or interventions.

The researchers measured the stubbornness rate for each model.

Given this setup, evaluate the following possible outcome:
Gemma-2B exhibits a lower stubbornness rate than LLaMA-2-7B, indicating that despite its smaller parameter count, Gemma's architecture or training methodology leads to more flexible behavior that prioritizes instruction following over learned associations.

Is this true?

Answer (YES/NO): YES